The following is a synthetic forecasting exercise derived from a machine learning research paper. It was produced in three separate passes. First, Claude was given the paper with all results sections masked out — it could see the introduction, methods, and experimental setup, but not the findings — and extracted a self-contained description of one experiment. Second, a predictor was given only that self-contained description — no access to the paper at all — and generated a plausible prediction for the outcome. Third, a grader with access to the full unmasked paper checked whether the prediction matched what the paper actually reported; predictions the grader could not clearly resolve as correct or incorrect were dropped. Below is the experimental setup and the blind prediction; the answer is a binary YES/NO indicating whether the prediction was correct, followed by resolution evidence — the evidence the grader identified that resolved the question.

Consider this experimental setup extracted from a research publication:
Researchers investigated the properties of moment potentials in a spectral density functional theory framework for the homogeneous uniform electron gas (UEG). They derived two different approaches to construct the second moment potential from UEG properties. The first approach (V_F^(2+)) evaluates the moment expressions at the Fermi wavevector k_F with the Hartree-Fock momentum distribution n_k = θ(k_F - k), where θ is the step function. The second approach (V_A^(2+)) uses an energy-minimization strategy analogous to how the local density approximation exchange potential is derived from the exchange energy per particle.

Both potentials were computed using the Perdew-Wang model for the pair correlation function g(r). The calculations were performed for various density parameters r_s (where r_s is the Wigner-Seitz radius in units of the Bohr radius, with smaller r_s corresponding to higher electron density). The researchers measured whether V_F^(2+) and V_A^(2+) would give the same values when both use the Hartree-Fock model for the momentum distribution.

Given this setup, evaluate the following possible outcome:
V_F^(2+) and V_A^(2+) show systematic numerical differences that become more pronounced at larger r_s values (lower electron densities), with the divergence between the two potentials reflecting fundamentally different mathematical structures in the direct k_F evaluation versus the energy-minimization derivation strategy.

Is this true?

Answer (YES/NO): NO